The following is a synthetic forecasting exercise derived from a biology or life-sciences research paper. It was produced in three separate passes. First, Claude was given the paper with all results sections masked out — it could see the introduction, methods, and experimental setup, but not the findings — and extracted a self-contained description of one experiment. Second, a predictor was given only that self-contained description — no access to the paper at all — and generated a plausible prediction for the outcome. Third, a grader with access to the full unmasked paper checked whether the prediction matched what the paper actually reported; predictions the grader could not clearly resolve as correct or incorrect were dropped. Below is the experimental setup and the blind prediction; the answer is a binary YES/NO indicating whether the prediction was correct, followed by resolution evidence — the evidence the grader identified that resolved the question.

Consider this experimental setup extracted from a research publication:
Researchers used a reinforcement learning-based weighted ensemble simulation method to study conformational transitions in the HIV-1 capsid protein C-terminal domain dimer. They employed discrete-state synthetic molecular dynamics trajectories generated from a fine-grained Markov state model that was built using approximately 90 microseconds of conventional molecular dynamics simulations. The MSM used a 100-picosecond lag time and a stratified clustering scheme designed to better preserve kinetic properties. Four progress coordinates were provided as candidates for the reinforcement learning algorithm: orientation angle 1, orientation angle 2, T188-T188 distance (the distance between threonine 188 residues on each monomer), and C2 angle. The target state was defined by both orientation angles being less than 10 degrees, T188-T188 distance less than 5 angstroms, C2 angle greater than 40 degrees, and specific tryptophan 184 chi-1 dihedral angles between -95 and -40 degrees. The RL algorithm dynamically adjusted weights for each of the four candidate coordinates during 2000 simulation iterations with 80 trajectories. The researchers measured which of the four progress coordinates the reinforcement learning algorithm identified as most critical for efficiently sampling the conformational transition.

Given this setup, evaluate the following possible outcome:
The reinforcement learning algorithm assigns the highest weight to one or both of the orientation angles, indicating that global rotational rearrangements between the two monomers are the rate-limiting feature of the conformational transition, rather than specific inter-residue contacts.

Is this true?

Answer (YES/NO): NO